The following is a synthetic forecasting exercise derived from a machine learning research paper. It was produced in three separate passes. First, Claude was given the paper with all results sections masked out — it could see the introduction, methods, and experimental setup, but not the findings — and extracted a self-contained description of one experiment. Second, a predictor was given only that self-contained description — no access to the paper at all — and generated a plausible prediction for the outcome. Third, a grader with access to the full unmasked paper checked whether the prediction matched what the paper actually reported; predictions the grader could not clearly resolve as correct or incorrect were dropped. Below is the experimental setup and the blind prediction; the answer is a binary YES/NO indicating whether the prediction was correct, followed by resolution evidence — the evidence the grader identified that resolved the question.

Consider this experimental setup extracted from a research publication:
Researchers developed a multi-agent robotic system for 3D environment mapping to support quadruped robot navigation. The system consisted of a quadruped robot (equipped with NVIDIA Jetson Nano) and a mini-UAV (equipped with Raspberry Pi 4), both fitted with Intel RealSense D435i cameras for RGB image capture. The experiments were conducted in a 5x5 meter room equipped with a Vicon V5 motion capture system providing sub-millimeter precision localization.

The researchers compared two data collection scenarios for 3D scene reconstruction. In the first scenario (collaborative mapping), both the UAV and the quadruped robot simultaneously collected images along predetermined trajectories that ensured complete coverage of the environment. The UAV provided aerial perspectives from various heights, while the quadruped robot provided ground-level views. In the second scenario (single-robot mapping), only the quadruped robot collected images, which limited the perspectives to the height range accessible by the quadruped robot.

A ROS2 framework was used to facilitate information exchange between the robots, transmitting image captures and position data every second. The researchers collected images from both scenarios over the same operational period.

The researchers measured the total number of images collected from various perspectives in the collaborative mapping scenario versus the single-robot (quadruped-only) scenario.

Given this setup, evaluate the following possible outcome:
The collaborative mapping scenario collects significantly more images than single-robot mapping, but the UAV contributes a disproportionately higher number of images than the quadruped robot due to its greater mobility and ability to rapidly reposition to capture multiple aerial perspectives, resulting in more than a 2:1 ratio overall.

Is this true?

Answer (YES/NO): NO